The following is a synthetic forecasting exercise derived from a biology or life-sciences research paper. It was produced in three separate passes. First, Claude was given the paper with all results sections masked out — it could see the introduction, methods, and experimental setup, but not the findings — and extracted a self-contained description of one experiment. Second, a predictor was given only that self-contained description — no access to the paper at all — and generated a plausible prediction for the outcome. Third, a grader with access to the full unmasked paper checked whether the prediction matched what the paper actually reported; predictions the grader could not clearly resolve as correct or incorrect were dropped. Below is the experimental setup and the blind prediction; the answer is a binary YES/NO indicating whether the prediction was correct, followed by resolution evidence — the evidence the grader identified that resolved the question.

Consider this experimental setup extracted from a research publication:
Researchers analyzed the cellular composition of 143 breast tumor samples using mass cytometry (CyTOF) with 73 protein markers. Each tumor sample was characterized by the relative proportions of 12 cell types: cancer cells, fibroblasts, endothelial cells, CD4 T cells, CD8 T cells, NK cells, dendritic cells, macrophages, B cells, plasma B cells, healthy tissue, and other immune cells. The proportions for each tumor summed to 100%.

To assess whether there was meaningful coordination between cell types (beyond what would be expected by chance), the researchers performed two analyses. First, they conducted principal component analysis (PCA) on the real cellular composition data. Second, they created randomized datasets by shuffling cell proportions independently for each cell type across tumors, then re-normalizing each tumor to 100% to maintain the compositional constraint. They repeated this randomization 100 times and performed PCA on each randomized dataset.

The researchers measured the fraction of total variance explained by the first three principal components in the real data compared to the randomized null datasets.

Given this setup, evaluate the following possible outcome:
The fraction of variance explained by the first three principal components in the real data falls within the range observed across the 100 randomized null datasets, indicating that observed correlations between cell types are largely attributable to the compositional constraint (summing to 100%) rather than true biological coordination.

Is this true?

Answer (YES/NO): NO